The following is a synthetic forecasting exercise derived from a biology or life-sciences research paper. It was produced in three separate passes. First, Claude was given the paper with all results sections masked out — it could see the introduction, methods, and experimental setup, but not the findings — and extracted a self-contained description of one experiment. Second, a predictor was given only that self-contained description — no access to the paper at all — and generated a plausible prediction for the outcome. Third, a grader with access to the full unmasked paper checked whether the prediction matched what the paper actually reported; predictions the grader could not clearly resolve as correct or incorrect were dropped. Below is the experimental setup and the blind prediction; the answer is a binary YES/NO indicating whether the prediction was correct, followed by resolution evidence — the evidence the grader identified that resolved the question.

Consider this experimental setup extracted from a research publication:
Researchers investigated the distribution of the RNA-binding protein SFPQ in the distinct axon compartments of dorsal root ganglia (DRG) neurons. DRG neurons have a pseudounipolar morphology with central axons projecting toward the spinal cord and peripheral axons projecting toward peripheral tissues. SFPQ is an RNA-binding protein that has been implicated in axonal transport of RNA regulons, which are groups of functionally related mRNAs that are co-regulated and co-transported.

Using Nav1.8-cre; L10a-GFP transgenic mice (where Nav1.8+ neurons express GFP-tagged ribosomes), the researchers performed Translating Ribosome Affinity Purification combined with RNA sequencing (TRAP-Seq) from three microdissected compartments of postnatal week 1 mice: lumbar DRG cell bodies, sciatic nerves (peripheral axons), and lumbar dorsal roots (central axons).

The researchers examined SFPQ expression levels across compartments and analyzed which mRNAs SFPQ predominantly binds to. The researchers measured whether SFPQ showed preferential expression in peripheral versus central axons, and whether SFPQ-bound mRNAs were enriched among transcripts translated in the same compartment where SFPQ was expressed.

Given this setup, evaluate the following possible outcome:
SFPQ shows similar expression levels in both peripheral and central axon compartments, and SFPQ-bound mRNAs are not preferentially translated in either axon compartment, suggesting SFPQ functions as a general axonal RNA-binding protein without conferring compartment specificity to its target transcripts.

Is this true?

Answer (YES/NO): NO